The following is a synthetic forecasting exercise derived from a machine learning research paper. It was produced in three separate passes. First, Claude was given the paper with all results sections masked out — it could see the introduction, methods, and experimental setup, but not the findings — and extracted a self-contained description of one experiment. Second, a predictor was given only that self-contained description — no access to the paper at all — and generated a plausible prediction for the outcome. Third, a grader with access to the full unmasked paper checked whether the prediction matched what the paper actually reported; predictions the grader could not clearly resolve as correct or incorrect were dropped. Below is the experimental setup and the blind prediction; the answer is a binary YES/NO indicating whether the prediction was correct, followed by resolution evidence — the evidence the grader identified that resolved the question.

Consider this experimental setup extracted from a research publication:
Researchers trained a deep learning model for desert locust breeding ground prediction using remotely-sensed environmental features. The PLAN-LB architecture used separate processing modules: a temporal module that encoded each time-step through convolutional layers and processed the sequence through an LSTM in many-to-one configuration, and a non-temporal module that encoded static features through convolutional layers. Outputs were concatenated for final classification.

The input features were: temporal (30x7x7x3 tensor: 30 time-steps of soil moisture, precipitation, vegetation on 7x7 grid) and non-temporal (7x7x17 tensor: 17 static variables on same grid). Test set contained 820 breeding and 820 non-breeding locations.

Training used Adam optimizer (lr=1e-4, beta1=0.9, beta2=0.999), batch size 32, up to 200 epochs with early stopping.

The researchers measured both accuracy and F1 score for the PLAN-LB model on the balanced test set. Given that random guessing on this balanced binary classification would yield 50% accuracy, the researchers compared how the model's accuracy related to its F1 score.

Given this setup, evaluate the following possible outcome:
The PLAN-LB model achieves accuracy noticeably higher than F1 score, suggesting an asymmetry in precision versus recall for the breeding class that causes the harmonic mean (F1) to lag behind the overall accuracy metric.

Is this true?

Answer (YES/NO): YES